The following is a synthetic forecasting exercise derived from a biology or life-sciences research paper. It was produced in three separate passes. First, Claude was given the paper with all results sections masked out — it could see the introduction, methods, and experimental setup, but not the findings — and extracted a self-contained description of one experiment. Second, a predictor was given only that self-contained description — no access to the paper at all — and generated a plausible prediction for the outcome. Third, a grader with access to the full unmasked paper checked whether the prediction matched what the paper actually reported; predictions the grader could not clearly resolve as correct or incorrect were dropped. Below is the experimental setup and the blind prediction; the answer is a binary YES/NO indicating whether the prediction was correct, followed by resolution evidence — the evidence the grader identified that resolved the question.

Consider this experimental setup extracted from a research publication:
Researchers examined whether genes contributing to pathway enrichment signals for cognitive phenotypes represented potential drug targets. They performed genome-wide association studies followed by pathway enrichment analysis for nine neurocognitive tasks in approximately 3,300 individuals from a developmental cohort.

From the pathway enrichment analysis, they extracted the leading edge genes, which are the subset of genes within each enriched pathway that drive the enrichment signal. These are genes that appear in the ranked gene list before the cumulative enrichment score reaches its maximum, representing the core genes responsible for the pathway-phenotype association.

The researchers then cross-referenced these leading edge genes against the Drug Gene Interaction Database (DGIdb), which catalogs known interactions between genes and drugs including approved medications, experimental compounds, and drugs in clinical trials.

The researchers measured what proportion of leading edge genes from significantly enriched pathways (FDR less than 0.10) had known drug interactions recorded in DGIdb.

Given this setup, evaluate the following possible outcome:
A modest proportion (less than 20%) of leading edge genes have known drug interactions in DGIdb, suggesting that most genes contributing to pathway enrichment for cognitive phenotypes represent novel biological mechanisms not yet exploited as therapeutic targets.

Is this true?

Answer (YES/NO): NO